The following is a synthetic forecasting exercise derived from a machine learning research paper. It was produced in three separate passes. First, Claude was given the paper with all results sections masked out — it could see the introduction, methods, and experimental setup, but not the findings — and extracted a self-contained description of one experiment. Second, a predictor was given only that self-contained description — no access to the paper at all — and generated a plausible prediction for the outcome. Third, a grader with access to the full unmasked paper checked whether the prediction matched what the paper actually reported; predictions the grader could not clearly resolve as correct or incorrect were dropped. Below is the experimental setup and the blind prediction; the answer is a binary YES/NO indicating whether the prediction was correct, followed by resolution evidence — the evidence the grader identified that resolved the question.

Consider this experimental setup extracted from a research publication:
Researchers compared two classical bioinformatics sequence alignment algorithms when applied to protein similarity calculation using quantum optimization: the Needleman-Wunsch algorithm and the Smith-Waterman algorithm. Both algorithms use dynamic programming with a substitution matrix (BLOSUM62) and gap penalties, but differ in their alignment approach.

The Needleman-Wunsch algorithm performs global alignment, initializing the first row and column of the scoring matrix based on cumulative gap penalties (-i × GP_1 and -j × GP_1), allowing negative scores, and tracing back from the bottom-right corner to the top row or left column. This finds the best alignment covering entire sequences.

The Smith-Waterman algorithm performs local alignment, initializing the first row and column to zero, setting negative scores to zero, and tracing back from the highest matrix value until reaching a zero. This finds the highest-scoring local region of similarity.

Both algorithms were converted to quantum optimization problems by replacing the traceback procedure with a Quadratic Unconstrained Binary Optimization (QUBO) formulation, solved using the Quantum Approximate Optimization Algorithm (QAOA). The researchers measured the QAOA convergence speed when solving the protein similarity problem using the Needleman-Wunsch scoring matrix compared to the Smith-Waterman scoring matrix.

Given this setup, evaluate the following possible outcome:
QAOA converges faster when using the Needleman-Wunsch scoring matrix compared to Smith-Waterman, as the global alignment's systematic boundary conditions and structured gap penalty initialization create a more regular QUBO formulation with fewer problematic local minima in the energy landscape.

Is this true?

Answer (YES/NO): NO